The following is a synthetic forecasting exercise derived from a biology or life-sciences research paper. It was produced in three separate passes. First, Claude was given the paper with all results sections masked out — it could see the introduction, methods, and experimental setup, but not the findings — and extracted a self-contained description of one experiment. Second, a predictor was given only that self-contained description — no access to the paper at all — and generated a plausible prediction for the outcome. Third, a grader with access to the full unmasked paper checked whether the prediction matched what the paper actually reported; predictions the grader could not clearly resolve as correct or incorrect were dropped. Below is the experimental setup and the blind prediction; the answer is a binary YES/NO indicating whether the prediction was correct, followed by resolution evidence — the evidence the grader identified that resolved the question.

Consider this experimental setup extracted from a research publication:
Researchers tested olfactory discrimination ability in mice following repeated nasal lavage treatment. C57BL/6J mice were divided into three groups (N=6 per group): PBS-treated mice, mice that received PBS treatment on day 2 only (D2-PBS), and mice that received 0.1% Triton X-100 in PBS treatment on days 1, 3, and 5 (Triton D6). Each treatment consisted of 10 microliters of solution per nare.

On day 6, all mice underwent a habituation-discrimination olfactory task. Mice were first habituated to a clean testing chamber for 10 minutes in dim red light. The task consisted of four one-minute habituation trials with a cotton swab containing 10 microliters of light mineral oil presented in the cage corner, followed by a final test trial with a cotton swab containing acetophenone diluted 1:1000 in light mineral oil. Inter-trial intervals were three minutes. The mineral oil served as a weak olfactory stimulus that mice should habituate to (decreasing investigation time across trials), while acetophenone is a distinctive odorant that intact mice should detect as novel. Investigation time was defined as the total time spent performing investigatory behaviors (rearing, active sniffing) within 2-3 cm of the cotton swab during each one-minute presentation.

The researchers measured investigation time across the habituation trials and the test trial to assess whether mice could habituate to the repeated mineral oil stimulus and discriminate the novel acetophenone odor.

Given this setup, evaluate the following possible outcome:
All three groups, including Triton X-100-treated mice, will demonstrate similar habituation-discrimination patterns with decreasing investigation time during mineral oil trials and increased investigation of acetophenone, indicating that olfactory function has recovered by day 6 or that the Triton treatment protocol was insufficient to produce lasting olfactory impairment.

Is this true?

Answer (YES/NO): NO